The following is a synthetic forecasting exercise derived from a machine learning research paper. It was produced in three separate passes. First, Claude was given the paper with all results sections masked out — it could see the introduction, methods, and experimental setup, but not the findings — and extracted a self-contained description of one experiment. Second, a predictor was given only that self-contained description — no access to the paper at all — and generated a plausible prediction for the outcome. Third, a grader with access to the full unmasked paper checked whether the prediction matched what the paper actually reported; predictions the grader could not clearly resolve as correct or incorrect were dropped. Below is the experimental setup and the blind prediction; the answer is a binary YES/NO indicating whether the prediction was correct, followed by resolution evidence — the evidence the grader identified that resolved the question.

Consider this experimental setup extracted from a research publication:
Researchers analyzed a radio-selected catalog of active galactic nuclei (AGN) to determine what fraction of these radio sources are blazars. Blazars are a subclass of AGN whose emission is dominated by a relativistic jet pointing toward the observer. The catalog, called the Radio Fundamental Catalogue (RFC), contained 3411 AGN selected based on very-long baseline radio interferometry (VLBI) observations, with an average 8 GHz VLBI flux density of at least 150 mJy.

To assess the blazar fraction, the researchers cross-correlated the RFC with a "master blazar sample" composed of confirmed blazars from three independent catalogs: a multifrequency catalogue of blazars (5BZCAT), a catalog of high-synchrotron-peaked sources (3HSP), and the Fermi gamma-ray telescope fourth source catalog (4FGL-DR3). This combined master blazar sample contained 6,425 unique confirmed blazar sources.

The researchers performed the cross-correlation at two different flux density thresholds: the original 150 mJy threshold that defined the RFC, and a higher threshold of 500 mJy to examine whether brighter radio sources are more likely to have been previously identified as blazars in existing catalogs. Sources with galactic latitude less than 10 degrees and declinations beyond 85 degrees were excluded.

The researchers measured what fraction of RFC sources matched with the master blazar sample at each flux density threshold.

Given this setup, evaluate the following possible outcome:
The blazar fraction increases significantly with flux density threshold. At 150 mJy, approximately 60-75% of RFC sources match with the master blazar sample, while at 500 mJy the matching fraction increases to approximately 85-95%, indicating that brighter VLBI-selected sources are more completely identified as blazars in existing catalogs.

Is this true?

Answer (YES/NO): NO